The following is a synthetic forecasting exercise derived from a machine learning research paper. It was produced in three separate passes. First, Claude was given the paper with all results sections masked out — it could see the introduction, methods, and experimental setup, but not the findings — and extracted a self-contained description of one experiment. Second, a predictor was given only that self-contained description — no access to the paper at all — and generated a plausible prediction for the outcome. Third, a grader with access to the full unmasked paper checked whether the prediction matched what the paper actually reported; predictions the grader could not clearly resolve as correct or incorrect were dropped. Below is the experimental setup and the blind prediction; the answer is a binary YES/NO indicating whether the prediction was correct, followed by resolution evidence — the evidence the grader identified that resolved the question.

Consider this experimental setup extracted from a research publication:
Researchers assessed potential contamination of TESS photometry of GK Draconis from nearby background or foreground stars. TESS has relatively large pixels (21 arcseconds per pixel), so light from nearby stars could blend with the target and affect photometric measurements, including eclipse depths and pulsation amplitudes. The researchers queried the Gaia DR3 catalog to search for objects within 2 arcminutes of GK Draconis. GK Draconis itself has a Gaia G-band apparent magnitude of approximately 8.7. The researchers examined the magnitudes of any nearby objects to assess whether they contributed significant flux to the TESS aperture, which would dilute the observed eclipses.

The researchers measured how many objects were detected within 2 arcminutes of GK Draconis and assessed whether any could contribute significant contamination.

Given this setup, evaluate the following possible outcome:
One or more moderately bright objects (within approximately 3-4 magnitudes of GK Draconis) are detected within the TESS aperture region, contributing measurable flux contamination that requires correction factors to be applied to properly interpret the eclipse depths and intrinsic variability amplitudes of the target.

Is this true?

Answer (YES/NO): NO